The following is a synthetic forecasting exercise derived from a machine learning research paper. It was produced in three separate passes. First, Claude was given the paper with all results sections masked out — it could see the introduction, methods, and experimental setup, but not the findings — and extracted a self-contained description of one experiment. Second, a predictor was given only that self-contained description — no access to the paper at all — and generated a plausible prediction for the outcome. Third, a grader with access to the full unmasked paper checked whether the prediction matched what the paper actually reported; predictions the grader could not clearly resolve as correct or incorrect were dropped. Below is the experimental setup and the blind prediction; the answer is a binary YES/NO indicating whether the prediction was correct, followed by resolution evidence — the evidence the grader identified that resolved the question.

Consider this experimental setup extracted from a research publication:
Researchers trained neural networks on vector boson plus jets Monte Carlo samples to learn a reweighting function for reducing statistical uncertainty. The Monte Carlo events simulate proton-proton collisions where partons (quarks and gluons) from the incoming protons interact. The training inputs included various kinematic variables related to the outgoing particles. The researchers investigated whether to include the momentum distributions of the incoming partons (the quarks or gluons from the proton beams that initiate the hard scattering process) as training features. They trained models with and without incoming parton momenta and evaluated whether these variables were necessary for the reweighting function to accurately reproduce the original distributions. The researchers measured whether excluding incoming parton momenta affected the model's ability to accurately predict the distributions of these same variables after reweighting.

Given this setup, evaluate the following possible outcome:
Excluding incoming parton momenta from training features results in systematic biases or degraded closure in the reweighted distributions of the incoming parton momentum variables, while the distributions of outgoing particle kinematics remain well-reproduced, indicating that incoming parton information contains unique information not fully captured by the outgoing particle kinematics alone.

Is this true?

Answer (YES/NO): NO